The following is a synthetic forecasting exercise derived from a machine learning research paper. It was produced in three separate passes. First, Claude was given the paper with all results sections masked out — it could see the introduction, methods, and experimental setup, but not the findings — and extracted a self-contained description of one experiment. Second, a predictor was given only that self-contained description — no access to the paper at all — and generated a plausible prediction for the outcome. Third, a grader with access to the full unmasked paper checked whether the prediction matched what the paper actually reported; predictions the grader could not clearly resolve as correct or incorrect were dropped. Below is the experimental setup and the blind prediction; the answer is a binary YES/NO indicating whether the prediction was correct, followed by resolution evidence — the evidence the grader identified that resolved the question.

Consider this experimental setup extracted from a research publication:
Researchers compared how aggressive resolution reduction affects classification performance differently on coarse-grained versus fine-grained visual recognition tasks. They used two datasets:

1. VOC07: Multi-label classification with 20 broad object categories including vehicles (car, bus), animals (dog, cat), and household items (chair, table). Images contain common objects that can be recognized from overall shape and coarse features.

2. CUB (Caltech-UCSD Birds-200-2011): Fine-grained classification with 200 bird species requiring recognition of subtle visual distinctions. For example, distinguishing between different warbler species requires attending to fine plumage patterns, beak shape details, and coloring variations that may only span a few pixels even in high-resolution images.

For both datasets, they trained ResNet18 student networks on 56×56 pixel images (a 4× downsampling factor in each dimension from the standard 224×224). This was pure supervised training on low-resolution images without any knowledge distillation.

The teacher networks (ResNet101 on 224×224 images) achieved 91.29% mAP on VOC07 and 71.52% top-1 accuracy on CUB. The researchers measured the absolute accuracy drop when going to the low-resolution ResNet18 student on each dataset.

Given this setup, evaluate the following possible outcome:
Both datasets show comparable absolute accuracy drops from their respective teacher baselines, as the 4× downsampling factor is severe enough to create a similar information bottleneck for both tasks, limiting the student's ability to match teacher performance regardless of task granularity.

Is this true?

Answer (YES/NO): NO